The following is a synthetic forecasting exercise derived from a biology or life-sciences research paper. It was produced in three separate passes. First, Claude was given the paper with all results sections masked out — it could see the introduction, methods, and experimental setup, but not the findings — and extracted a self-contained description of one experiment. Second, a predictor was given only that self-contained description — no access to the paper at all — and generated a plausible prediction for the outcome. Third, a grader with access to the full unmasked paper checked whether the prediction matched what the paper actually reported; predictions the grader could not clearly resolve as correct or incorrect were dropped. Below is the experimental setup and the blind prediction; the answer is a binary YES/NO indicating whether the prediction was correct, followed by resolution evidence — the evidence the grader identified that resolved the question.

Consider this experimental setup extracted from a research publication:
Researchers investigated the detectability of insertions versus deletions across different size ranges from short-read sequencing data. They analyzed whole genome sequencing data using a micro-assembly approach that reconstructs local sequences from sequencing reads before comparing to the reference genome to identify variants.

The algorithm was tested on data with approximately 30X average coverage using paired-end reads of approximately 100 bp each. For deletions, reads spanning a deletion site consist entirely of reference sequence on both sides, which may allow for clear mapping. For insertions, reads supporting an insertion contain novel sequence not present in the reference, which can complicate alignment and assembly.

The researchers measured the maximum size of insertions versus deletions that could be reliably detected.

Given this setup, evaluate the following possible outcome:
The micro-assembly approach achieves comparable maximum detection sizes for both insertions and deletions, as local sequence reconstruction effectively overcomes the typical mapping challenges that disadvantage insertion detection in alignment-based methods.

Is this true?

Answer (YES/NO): NO